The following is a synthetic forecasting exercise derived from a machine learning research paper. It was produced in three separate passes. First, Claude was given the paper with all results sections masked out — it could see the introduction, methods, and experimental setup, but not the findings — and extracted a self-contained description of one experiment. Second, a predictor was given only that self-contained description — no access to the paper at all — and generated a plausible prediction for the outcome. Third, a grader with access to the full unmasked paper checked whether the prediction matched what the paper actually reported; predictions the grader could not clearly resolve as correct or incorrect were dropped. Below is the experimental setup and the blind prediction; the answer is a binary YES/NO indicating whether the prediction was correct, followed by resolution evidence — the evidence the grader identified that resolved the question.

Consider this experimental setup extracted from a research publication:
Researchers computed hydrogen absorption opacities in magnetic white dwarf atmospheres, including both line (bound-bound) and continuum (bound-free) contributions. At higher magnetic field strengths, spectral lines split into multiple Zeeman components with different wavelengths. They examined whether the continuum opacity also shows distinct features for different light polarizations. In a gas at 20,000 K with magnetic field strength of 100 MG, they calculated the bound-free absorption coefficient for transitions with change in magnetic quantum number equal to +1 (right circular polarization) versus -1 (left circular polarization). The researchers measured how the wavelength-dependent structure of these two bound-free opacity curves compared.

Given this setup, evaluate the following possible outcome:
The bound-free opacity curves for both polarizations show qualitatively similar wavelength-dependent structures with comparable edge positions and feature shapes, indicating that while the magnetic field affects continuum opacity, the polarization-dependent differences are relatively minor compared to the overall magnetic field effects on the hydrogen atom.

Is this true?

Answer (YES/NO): NO